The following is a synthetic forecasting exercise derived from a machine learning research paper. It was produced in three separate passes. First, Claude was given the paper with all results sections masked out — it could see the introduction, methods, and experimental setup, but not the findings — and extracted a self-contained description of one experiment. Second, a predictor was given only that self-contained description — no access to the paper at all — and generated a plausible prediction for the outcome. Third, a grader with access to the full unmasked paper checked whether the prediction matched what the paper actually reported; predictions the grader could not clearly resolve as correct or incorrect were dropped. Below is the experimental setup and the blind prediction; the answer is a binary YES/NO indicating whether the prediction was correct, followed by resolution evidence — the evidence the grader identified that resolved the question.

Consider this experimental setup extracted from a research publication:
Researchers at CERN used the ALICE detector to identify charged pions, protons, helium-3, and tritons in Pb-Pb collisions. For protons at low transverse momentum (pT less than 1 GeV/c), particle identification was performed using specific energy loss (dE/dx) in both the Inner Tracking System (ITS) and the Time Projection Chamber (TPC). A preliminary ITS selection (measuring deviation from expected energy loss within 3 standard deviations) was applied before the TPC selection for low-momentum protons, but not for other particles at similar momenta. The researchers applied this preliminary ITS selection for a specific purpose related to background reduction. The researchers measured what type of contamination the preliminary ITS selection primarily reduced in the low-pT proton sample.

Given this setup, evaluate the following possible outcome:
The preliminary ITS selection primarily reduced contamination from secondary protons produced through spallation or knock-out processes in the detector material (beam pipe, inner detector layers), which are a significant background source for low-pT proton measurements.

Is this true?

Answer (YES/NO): NO